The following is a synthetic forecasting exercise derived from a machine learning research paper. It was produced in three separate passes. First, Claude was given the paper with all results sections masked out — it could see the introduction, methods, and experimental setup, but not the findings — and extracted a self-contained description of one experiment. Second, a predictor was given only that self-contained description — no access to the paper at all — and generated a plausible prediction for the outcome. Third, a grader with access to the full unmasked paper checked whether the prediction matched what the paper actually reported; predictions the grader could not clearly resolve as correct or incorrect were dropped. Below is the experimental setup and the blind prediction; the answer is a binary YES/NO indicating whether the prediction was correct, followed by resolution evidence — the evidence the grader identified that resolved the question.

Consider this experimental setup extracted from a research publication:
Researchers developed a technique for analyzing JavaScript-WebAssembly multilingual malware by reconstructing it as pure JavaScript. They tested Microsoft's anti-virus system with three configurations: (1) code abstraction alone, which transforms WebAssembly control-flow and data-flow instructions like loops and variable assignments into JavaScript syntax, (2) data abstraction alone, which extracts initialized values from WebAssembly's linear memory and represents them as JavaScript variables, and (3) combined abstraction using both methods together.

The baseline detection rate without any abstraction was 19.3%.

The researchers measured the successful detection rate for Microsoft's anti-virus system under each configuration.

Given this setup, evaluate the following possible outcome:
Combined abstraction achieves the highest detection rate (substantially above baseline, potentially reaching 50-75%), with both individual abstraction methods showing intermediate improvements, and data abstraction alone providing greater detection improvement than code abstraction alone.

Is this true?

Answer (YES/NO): NO